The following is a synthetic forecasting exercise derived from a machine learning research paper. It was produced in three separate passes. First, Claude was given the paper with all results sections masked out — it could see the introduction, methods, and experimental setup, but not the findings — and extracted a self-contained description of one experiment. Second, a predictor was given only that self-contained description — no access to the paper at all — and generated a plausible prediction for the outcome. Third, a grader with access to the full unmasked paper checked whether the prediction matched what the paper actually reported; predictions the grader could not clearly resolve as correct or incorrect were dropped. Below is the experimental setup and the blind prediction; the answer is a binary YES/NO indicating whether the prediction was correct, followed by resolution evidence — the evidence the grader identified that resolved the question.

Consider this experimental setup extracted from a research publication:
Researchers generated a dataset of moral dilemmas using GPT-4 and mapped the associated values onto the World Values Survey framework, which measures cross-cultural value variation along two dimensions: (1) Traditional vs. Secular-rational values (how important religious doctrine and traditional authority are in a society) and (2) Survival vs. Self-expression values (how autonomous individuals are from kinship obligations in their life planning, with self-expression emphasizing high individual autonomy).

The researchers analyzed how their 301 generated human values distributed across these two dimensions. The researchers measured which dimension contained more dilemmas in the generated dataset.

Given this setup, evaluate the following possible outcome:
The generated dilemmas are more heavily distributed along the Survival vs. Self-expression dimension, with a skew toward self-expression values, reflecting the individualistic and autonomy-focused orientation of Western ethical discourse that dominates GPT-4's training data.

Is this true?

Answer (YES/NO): YES